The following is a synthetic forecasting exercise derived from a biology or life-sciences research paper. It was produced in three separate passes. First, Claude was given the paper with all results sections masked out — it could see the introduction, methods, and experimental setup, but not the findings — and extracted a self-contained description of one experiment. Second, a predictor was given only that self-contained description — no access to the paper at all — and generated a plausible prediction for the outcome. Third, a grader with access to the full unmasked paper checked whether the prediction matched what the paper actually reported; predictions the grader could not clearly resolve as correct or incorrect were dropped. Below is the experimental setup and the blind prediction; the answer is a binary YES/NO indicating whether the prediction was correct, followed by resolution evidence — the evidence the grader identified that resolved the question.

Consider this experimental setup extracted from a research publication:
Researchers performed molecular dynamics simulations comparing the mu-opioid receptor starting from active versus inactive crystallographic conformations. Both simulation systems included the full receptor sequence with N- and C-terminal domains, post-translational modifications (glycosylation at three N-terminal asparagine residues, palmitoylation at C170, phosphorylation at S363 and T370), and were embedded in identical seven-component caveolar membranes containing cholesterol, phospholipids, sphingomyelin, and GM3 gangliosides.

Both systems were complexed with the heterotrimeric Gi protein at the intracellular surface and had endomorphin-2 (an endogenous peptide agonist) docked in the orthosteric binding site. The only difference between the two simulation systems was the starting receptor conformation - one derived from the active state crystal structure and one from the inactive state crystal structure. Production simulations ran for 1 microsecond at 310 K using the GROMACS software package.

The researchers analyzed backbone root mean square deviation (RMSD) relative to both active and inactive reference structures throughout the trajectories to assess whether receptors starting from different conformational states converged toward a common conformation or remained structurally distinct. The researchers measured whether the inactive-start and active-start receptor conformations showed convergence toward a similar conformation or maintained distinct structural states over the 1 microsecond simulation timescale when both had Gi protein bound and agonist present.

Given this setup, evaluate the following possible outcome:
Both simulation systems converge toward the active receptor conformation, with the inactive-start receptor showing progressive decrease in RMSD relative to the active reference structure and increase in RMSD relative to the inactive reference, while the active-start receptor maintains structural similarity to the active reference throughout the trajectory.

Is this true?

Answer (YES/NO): NO